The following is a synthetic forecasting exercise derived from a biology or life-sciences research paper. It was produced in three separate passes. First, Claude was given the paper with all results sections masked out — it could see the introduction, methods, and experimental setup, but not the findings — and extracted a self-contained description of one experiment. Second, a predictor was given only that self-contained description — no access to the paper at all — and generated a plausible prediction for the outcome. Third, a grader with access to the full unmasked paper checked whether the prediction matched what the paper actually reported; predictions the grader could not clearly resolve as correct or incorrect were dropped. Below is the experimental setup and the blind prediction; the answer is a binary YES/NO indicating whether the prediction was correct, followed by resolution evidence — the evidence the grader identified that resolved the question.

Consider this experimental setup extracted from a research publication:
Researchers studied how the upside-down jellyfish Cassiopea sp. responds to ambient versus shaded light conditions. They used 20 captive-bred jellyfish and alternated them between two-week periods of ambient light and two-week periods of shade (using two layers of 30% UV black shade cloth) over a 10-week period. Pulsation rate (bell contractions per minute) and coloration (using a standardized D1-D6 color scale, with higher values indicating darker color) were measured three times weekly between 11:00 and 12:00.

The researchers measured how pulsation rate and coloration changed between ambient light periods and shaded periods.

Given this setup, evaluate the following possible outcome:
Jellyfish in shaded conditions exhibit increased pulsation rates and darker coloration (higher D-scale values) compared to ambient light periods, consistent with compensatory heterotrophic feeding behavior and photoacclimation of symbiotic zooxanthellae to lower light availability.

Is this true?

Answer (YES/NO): NO